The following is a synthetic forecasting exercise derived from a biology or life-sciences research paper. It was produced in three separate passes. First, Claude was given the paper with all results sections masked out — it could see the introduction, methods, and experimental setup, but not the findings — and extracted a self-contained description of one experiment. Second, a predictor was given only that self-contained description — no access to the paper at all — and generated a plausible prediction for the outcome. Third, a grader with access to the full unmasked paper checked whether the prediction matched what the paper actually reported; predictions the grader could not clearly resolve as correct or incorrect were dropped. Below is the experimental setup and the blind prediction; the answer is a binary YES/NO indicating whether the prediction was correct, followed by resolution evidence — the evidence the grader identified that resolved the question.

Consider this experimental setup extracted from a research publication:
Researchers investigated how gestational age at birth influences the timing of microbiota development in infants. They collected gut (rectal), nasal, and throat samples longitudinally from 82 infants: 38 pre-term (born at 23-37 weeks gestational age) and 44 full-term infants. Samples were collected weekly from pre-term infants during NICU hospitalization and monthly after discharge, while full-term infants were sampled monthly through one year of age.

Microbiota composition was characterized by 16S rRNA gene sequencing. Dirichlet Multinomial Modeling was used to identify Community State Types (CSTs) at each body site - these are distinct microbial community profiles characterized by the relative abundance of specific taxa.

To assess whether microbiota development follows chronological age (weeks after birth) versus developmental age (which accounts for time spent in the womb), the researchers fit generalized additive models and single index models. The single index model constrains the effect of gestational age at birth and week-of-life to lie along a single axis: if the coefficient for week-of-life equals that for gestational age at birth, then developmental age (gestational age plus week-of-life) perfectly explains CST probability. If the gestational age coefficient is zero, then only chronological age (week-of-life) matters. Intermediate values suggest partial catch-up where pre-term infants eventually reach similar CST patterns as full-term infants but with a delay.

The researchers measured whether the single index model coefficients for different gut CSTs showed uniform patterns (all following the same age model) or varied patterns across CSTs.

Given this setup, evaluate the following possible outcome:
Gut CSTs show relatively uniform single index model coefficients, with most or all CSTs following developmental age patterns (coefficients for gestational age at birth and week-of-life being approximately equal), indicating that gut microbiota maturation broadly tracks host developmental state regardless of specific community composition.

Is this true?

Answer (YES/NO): NO